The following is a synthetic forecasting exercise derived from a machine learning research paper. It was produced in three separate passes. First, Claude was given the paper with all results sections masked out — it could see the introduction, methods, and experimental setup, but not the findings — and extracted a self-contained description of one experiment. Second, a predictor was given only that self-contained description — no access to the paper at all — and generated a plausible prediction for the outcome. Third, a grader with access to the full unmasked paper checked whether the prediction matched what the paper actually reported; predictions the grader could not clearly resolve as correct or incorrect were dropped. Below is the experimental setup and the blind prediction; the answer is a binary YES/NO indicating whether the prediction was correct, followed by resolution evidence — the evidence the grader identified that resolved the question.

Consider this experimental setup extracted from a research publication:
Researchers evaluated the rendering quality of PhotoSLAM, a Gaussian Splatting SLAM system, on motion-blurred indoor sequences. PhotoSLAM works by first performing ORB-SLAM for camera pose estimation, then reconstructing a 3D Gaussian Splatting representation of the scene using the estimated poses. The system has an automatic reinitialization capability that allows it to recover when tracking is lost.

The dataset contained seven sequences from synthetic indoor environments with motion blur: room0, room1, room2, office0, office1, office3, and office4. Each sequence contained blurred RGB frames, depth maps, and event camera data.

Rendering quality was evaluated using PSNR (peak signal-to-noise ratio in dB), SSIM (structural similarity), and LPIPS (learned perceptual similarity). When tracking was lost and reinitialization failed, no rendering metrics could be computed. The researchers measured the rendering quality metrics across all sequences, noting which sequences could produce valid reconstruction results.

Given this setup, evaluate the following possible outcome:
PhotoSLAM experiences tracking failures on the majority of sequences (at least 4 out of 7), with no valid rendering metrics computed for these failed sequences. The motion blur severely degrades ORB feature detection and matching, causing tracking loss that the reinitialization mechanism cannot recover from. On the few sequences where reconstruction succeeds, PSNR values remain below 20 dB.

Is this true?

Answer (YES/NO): NO